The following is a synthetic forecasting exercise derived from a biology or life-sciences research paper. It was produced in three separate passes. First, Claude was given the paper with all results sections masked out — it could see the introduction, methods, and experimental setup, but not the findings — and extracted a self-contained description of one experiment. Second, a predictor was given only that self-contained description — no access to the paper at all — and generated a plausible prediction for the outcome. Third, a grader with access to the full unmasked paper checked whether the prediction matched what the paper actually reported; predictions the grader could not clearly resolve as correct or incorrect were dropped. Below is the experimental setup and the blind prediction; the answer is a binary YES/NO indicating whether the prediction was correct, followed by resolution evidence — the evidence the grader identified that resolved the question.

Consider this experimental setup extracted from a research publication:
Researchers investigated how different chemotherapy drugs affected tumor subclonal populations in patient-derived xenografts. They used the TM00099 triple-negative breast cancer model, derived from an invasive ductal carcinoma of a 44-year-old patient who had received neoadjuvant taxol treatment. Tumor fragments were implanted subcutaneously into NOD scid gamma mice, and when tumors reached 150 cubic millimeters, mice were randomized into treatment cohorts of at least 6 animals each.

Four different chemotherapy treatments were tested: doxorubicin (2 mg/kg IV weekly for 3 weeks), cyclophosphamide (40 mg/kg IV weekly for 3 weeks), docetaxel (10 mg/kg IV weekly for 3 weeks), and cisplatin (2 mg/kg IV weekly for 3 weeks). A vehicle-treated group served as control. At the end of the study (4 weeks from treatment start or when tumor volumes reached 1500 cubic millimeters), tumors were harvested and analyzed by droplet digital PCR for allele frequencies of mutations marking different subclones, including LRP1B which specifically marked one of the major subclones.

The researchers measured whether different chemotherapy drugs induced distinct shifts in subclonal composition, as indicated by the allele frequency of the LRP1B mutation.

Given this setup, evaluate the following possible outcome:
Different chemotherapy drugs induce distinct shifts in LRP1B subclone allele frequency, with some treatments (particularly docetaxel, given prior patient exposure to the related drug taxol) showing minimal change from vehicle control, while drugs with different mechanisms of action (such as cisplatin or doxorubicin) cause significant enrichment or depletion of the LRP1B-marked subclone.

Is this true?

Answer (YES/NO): NO